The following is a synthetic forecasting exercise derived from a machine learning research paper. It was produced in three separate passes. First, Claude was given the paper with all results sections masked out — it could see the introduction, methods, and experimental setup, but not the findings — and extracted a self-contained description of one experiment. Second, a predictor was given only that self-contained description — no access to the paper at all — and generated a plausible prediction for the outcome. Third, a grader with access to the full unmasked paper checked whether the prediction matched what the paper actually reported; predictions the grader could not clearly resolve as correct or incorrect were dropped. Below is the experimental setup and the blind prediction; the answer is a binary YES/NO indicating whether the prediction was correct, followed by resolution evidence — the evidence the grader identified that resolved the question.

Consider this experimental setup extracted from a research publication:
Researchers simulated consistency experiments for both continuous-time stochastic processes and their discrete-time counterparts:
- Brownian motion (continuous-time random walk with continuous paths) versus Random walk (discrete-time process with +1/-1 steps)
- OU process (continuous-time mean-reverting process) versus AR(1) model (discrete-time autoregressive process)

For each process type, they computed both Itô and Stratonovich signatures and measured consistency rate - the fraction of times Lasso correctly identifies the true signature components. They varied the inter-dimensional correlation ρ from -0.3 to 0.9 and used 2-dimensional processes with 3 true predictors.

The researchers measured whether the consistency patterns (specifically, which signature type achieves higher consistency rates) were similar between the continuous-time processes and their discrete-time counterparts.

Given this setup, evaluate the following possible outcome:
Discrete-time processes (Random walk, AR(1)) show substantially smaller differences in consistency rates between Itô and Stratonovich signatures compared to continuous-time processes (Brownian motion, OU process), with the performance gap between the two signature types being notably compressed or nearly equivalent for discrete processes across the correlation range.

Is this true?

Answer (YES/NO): NO